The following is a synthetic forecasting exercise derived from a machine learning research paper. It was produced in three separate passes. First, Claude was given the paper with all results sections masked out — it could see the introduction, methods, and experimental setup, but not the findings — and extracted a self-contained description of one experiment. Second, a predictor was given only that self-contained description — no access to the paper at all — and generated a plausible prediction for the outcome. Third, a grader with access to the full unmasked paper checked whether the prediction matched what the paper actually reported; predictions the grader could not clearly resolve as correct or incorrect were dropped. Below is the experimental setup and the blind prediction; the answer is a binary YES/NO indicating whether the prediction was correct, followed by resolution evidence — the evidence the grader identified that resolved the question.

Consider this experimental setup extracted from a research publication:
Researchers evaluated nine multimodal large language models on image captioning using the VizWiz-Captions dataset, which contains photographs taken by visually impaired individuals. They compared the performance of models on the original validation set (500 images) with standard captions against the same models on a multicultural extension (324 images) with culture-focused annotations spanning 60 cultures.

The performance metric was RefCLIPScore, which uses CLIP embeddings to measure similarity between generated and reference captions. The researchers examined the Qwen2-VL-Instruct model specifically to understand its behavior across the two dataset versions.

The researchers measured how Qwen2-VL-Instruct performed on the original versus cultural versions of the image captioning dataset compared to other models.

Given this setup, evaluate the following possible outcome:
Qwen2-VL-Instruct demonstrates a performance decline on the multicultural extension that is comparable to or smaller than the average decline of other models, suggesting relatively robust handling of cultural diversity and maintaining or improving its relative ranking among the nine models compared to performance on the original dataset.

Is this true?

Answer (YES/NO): NO